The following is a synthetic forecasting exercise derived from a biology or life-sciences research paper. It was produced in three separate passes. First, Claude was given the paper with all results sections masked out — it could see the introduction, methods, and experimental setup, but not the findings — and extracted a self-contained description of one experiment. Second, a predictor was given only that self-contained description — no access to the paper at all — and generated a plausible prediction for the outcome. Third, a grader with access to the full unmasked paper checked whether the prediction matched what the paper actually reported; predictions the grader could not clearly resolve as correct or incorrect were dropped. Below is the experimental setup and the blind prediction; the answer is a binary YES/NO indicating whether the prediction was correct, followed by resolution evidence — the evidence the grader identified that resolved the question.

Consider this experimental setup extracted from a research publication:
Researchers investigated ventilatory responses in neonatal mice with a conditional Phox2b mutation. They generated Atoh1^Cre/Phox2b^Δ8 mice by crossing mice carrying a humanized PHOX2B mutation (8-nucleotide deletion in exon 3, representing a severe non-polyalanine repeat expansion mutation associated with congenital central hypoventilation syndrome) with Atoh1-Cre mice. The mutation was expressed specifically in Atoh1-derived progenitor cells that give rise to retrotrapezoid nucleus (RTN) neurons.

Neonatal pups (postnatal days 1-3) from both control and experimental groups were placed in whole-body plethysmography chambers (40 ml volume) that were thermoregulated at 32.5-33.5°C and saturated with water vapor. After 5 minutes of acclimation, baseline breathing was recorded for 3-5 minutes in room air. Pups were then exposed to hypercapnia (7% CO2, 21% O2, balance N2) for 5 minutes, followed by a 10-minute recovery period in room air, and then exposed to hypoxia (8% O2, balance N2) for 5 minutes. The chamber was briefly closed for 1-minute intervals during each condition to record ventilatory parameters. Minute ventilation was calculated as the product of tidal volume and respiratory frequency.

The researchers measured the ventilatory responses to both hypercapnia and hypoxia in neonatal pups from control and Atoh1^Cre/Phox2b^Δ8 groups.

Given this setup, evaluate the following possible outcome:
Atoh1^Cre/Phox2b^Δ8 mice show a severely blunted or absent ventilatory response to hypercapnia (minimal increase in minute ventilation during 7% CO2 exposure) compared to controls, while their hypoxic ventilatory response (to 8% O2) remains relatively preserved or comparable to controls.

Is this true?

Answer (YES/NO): NO